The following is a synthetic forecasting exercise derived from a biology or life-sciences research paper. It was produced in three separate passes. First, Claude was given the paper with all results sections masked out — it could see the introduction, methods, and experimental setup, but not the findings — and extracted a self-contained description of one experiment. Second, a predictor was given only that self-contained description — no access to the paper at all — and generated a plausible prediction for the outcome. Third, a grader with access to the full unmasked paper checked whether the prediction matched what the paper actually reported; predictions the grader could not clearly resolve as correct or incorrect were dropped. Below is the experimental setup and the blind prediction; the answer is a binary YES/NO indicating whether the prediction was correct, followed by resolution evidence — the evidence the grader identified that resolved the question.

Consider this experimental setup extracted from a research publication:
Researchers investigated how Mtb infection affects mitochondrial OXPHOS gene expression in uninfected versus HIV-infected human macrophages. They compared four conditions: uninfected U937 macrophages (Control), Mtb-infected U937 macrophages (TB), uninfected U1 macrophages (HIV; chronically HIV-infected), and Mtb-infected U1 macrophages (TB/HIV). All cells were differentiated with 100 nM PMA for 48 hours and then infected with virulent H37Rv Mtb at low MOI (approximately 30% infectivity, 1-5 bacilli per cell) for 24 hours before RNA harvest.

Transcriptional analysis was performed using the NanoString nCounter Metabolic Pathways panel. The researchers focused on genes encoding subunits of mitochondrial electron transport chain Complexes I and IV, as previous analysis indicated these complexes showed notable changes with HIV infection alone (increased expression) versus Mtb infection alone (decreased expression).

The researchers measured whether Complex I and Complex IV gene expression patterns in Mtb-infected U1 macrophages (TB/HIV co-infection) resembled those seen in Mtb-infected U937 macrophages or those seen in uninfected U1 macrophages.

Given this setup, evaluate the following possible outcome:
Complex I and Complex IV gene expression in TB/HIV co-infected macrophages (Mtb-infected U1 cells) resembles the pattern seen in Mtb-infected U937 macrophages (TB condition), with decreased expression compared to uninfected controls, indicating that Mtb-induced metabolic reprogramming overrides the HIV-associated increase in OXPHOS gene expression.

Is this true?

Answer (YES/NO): NO